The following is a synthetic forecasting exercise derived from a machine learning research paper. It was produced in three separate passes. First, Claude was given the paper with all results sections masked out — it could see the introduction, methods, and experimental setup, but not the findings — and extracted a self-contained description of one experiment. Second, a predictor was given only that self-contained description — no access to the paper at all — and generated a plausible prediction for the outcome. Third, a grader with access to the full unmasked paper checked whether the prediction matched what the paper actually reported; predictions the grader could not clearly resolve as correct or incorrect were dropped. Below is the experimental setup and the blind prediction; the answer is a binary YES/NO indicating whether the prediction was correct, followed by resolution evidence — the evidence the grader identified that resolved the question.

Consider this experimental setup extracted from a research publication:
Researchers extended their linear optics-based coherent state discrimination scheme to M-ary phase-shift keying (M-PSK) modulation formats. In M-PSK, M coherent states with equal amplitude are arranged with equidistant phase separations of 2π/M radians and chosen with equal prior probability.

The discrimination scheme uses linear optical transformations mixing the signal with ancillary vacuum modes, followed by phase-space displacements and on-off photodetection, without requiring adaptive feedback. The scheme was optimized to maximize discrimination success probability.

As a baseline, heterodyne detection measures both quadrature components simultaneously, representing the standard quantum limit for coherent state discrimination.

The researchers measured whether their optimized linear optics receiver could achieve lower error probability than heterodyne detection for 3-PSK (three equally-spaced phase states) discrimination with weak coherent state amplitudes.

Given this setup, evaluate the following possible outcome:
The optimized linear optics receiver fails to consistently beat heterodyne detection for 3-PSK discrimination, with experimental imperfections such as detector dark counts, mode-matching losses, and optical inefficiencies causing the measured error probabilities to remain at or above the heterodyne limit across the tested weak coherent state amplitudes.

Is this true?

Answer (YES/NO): NO